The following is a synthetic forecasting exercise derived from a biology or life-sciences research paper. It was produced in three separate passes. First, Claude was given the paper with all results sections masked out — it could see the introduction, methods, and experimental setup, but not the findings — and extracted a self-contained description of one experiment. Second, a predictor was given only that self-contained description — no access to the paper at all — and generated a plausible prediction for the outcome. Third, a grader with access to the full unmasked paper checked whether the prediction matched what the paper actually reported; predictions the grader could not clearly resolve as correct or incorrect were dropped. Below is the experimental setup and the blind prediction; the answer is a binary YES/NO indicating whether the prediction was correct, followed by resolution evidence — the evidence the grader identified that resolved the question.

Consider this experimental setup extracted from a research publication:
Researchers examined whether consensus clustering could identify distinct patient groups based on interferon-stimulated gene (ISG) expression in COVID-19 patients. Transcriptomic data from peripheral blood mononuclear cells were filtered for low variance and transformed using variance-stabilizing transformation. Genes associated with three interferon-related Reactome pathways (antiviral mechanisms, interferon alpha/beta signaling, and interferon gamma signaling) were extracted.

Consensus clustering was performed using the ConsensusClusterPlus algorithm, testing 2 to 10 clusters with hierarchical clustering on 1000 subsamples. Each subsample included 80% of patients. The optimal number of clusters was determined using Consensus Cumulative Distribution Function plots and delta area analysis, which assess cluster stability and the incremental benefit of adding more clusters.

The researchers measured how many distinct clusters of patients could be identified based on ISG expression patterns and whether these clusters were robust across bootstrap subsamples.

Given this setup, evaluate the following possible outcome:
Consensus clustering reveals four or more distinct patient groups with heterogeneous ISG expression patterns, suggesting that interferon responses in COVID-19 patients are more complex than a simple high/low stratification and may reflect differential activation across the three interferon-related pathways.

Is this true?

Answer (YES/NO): NO